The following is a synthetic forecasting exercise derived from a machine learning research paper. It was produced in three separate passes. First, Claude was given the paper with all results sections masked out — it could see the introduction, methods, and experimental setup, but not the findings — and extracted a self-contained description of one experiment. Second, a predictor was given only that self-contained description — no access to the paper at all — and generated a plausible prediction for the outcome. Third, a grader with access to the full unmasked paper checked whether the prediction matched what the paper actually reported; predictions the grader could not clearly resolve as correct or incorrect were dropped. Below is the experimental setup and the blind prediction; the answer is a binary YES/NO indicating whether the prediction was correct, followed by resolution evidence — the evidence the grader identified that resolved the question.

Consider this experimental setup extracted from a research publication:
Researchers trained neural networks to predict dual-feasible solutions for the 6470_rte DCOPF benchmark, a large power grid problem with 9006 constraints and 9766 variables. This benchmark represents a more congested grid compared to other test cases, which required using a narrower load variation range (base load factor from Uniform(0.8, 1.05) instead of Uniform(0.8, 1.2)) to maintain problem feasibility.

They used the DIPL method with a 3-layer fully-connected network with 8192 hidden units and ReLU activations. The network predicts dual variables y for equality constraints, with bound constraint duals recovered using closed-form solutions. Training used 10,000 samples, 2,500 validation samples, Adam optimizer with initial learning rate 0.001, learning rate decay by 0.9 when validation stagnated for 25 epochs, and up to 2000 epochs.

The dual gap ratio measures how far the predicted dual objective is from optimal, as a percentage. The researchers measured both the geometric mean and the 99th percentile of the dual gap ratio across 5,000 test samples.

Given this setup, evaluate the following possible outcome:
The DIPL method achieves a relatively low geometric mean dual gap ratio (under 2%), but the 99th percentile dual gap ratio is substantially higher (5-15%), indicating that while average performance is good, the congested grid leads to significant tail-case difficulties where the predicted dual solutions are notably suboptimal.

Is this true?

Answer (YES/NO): NO